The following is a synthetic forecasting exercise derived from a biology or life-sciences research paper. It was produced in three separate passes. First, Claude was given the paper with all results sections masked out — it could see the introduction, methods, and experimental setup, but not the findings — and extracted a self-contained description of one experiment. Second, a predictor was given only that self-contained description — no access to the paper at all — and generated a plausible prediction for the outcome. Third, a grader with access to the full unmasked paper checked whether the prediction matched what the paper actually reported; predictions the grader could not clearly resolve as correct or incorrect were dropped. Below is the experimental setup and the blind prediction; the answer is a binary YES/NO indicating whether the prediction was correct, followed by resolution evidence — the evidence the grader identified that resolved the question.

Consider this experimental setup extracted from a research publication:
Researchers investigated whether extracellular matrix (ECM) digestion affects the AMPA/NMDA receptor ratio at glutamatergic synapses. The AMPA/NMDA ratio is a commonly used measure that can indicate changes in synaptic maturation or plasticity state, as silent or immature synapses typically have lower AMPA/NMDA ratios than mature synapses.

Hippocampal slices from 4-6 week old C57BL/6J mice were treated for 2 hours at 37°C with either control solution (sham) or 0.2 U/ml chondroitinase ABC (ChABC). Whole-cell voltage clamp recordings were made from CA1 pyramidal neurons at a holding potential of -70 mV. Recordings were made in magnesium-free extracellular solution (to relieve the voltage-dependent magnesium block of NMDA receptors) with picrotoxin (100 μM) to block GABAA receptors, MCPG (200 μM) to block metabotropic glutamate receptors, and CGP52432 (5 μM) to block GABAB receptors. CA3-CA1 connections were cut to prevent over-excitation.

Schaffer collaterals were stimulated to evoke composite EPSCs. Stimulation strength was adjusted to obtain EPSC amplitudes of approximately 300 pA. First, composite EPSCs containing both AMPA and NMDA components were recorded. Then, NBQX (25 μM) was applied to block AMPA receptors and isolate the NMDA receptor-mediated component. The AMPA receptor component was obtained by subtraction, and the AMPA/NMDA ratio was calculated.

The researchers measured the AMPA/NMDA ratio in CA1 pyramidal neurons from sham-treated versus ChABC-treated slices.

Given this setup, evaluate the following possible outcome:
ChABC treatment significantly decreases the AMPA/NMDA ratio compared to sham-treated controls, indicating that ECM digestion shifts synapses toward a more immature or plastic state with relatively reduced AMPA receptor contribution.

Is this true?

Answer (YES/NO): YES